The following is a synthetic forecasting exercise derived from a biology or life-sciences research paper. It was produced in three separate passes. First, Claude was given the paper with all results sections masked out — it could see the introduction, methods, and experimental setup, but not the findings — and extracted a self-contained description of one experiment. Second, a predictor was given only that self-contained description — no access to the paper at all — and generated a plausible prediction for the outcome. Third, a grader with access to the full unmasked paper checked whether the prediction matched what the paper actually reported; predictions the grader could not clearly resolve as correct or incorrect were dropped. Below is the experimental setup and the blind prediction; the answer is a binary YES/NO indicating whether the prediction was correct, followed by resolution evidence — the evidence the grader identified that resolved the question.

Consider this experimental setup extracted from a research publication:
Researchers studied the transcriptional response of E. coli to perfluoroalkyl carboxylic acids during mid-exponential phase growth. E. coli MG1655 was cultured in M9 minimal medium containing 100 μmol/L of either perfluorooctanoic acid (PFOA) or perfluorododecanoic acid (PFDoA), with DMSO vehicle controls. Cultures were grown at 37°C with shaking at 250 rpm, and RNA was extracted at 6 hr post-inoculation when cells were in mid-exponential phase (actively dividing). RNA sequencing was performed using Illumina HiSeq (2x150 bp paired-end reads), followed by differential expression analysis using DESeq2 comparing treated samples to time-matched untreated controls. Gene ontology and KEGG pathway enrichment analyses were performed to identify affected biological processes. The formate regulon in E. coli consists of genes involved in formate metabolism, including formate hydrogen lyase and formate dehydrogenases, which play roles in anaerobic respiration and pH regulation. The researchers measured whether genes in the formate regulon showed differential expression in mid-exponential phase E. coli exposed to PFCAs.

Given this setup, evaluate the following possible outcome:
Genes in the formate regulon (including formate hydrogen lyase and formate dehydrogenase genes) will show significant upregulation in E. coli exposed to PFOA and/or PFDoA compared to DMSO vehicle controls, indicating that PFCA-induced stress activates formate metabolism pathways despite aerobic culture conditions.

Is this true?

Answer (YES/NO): NO